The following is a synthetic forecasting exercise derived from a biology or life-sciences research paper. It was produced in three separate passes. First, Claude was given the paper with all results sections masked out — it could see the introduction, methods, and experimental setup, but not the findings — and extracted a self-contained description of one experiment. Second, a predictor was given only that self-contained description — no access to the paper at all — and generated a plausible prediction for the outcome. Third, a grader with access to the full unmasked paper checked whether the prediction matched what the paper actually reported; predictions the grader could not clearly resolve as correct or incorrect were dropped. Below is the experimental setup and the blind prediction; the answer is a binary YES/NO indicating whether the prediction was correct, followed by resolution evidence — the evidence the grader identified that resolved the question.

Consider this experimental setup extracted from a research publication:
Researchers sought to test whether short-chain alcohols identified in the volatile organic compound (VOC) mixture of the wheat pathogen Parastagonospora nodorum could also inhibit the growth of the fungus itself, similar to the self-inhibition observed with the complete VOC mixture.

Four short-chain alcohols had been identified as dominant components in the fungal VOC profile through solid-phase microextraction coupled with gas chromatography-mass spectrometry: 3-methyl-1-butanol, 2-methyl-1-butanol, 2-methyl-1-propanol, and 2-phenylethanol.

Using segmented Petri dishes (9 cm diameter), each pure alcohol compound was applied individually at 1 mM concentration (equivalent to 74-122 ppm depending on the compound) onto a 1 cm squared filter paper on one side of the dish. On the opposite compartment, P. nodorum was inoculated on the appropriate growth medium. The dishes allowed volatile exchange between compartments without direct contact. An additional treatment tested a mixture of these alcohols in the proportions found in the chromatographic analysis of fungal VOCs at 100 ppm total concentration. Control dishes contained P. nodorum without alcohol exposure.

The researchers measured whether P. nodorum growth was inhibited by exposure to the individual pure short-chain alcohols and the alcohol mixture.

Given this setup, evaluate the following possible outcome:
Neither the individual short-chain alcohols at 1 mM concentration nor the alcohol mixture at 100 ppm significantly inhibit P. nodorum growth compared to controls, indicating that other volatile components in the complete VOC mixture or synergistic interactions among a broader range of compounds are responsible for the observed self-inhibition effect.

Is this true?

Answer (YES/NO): YES